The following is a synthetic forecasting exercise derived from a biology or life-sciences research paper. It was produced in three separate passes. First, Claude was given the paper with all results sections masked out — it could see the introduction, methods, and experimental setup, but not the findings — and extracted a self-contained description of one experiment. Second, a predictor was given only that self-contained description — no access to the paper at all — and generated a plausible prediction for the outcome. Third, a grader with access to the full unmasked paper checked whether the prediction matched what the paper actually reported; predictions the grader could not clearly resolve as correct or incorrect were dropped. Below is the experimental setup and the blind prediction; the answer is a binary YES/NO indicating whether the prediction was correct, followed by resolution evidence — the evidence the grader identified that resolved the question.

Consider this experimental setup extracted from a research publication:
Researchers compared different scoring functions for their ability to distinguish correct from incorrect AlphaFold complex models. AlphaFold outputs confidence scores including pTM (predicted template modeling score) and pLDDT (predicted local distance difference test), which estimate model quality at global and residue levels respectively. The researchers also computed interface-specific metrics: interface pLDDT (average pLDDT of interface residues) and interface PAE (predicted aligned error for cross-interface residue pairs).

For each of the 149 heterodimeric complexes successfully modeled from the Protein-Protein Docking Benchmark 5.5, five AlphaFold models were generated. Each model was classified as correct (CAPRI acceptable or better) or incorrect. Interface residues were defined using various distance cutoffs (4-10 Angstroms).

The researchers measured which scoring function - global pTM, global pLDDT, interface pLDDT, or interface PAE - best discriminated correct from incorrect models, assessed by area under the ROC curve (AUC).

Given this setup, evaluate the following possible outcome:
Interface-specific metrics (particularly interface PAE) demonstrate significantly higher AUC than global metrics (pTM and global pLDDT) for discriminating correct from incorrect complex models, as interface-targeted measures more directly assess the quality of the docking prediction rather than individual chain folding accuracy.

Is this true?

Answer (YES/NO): NO